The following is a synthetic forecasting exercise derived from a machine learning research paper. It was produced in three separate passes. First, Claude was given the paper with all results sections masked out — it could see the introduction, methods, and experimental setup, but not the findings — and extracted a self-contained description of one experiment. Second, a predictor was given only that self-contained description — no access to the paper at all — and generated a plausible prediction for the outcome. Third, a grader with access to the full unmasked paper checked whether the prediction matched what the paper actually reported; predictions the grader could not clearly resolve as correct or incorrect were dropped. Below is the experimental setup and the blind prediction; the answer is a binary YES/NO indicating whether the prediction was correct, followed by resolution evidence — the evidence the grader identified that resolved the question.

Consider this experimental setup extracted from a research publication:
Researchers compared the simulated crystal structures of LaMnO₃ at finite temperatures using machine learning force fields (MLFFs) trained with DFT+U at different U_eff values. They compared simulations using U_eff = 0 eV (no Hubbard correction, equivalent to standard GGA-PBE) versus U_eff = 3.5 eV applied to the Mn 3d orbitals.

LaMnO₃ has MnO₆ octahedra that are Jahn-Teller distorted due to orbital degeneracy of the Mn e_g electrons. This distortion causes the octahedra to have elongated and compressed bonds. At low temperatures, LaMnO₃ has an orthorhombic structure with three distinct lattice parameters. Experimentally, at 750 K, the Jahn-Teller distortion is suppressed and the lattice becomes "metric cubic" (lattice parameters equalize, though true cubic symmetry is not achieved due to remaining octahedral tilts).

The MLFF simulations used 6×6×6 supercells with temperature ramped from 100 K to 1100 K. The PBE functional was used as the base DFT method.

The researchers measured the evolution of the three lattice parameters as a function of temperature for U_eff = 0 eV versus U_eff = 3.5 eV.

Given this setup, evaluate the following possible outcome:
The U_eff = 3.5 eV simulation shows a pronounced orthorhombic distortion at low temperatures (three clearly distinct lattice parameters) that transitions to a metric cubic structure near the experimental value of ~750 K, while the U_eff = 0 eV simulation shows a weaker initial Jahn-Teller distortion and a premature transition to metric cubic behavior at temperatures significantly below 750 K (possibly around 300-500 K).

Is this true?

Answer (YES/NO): NO